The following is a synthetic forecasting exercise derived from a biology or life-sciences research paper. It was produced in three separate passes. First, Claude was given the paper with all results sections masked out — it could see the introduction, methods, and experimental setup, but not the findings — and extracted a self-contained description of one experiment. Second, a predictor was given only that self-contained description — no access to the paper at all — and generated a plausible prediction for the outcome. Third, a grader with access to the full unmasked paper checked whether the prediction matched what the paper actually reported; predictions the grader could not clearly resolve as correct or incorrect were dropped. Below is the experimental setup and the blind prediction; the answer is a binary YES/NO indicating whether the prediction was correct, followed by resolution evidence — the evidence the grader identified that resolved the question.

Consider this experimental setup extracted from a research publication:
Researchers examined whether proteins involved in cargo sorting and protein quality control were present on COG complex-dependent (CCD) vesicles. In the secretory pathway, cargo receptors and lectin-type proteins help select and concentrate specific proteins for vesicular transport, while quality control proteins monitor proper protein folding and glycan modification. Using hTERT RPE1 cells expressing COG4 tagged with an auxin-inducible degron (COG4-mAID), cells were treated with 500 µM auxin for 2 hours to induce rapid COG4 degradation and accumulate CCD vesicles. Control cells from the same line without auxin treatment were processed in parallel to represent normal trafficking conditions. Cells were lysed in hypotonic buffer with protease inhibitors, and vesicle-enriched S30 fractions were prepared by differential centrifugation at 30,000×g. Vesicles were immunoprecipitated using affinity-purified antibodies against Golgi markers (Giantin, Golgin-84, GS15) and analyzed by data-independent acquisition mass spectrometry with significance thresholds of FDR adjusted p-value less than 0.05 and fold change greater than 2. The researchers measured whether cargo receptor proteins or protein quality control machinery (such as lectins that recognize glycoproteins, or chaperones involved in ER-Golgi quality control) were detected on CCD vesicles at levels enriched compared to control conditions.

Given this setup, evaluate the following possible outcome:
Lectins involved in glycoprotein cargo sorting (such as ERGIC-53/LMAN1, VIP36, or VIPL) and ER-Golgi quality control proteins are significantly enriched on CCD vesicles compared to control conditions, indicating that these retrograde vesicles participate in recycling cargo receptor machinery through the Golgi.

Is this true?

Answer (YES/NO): NO